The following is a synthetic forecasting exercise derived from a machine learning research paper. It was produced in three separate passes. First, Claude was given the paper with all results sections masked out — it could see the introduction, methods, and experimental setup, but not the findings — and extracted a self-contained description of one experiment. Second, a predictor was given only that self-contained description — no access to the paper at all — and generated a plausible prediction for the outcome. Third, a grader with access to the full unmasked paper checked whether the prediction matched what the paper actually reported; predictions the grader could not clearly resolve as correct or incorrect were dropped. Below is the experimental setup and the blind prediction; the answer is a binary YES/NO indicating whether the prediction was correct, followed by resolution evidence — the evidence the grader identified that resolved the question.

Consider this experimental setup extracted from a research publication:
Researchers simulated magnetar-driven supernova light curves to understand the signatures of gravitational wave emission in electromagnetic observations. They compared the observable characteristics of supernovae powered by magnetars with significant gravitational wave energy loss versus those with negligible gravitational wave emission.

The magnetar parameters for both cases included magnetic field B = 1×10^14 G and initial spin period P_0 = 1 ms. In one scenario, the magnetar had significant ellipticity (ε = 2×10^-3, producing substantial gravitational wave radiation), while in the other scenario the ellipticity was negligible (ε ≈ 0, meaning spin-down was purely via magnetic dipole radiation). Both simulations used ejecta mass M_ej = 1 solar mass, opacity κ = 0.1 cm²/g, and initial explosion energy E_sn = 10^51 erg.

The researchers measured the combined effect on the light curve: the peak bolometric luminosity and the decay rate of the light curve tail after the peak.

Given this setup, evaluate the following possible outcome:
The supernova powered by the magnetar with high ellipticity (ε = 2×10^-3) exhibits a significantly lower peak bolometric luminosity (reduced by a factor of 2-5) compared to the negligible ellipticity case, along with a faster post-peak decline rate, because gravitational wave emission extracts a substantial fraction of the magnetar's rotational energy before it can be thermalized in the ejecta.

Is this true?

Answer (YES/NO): NO